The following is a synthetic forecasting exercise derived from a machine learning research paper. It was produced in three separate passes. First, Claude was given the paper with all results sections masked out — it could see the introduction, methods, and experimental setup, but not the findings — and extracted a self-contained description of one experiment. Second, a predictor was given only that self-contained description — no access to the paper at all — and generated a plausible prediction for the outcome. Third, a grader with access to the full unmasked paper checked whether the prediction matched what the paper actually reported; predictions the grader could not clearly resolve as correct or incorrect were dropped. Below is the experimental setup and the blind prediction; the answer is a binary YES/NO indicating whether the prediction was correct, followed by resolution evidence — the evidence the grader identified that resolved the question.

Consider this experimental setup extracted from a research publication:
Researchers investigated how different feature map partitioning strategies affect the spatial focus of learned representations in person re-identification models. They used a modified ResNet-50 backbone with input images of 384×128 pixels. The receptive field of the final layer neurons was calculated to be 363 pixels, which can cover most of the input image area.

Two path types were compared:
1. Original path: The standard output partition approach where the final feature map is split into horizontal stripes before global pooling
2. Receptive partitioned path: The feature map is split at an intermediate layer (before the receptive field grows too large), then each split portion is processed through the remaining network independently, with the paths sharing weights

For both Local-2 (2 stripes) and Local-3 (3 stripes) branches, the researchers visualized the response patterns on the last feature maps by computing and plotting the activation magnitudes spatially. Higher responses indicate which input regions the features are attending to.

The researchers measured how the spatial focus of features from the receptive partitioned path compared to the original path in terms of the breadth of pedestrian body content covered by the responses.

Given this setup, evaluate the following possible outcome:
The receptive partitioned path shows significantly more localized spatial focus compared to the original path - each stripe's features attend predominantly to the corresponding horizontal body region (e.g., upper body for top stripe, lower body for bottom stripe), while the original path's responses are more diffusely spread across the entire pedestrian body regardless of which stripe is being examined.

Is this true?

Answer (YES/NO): NO